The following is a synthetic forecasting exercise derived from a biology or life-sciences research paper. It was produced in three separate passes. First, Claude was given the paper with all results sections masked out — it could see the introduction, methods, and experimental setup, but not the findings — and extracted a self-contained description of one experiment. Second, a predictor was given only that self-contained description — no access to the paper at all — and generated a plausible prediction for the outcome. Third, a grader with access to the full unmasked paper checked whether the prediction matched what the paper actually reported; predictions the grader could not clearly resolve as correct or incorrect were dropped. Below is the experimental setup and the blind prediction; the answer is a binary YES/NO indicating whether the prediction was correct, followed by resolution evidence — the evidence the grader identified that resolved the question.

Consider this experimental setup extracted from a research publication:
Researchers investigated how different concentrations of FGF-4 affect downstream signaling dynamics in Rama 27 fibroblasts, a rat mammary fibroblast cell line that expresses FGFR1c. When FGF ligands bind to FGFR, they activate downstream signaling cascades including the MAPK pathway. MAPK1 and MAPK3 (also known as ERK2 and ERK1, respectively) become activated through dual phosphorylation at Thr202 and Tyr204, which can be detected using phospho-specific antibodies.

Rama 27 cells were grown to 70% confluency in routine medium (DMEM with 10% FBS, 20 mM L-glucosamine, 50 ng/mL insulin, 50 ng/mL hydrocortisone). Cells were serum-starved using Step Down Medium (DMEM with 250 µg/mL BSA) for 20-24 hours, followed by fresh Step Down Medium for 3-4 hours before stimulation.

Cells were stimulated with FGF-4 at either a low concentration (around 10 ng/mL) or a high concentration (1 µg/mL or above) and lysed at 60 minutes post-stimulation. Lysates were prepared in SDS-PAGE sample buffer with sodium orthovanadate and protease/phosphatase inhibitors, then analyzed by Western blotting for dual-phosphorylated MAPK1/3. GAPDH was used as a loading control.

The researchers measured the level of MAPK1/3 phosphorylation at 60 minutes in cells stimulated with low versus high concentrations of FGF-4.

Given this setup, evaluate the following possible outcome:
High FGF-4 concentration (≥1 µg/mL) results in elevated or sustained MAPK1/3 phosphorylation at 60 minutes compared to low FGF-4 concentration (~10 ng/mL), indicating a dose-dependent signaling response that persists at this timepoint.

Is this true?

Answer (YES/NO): NO